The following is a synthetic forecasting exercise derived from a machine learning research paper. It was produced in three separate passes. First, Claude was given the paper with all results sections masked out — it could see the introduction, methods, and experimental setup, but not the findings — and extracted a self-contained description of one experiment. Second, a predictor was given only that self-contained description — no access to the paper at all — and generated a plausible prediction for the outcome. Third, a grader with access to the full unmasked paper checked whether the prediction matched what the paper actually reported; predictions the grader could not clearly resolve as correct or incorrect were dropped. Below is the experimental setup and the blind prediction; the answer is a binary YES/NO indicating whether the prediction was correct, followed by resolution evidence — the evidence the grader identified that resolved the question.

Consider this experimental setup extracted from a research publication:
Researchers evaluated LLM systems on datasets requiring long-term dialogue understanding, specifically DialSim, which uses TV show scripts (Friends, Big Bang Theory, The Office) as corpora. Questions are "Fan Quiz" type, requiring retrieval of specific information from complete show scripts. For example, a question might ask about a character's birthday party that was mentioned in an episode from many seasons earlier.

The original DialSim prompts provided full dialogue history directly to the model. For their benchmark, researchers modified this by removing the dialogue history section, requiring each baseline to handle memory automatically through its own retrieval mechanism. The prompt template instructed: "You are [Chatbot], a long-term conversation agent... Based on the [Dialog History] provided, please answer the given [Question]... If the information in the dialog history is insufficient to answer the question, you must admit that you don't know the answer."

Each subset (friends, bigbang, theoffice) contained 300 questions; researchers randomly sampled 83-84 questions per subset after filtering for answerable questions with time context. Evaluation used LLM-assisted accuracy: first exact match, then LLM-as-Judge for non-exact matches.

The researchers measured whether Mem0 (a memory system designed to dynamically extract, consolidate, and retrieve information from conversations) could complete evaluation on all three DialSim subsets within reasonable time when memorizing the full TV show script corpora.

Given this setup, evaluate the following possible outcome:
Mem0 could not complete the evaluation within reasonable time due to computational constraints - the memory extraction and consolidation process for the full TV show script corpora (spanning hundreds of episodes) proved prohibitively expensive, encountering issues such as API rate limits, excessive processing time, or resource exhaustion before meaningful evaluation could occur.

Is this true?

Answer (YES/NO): YES